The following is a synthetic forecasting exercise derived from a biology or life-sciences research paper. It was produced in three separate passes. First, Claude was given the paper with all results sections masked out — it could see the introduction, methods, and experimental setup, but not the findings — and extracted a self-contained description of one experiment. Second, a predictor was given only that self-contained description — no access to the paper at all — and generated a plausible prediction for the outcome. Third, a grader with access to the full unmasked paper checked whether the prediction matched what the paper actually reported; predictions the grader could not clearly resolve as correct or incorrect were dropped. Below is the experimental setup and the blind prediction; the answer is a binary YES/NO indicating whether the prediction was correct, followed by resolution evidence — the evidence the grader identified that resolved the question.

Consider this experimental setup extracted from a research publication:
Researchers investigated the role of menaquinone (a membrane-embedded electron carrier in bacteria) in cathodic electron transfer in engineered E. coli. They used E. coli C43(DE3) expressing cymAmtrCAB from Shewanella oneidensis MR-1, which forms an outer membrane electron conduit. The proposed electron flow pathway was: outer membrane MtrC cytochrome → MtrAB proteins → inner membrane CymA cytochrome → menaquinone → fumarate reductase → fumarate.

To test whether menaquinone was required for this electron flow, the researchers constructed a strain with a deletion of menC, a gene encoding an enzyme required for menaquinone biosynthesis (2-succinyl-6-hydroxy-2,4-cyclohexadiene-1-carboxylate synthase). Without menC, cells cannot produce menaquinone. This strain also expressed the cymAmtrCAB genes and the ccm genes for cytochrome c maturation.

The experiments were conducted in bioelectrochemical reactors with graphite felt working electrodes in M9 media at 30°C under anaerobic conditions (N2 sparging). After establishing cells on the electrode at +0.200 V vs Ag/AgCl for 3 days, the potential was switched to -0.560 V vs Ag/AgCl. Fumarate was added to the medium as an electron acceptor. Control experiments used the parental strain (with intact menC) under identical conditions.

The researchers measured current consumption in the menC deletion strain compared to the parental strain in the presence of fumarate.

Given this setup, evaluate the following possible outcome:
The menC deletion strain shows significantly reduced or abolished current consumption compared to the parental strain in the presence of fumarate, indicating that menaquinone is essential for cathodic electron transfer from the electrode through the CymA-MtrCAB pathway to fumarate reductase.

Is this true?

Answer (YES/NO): NO